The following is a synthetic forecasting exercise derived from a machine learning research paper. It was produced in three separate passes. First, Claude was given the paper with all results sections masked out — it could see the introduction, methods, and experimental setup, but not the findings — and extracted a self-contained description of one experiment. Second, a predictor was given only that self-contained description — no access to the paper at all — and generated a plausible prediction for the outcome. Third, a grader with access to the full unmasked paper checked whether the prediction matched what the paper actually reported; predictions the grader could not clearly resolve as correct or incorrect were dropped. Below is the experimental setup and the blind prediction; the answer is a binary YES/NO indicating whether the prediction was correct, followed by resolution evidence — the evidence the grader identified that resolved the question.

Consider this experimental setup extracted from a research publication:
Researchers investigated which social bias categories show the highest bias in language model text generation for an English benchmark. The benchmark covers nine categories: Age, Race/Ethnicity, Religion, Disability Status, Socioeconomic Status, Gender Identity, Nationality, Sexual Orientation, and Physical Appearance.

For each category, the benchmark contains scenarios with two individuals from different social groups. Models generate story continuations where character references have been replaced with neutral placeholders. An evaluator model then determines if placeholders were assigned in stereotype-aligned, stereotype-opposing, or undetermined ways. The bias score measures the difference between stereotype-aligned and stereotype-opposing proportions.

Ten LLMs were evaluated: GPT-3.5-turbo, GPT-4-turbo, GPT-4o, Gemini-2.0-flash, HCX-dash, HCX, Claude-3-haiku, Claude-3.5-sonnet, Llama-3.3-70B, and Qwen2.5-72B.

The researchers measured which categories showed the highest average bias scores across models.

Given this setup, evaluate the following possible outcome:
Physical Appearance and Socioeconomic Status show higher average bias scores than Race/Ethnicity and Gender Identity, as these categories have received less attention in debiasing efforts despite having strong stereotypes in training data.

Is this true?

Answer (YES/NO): NO